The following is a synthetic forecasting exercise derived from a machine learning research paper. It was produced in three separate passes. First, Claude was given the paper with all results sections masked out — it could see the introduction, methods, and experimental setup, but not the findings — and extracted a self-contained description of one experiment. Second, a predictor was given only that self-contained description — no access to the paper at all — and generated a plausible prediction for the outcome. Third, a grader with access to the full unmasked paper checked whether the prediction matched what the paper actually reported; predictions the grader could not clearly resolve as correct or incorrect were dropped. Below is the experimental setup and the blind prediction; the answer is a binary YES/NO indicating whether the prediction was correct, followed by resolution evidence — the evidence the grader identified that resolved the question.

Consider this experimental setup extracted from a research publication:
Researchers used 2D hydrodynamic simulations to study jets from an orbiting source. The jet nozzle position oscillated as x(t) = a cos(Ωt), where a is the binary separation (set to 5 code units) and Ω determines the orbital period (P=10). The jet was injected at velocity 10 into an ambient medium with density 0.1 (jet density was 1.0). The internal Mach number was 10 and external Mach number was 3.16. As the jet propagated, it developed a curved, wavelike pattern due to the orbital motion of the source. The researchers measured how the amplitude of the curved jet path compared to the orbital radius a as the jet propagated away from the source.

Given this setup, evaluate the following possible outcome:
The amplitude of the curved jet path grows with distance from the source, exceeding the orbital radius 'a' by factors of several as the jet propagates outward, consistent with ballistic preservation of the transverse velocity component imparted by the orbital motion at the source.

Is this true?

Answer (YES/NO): NO